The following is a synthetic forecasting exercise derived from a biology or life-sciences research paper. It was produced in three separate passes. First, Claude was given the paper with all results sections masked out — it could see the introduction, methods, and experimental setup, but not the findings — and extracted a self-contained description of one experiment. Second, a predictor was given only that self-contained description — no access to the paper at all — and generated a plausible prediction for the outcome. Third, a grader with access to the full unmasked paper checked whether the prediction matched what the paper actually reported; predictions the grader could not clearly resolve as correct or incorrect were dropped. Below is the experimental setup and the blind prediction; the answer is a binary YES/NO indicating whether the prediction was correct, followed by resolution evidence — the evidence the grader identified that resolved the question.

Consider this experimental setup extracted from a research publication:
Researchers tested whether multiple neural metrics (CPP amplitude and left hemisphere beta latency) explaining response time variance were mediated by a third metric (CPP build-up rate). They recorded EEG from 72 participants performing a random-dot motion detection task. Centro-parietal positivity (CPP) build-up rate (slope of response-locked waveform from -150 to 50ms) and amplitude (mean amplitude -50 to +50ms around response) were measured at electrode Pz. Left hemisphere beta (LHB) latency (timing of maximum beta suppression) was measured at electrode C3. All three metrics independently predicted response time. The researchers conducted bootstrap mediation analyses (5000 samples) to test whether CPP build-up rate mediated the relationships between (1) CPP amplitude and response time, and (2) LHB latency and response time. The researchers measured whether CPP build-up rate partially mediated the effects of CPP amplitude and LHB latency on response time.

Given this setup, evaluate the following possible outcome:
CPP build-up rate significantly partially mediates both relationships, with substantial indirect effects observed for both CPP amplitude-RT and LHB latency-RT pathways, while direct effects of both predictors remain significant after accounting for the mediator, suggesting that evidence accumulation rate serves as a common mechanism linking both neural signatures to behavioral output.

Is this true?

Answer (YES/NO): NO